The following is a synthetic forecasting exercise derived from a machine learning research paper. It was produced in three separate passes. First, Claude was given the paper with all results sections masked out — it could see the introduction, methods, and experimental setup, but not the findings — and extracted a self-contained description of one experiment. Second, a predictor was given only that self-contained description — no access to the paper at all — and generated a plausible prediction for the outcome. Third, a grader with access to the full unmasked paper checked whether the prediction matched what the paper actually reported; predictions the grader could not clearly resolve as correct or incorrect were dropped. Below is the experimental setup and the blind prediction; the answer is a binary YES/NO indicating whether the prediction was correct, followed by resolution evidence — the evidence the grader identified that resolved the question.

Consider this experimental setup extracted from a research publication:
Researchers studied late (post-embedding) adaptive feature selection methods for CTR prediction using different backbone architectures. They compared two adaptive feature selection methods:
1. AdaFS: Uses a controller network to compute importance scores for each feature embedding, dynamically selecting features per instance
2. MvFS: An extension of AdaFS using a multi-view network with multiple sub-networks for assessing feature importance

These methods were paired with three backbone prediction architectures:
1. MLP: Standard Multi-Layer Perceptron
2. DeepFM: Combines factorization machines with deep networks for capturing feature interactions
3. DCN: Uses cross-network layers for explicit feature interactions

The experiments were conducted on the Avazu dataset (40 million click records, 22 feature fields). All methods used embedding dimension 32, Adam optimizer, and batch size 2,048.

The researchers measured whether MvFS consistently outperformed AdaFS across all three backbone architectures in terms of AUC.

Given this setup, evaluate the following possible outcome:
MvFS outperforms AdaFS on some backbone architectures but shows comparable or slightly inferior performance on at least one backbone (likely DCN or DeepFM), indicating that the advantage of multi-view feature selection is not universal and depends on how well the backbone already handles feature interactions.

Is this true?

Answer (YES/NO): NO